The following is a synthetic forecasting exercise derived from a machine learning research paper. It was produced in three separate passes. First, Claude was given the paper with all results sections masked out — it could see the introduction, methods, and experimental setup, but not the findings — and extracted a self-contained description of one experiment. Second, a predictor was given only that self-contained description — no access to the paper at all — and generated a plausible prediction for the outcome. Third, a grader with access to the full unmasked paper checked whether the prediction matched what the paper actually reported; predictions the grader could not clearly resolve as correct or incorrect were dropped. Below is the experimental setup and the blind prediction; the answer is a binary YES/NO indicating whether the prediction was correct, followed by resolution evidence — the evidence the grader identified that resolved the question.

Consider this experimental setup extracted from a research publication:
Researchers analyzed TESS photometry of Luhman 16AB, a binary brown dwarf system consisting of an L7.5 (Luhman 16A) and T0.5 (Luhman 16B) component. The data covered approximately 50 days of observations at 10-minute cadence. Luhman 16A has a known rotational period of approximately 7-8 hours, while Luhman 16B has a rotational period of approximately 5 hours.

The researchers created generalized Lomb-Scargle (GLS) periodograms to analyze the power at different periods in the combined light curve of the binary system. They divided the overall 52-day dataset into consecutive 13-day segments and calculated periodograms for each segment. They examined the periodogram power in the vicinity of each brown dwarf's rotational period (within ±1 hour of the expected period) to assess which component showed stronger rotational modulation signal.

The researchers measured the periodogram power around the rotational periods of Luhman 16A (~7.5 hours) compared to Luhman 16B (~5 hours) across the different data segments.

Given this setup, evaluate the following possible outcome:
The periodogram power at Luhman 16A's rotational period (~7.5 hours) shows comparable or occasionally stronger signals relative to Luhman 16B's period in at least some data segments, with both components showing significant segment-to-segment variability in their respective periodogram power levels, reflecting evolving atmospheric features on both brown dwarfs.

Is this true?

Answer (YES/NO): NO